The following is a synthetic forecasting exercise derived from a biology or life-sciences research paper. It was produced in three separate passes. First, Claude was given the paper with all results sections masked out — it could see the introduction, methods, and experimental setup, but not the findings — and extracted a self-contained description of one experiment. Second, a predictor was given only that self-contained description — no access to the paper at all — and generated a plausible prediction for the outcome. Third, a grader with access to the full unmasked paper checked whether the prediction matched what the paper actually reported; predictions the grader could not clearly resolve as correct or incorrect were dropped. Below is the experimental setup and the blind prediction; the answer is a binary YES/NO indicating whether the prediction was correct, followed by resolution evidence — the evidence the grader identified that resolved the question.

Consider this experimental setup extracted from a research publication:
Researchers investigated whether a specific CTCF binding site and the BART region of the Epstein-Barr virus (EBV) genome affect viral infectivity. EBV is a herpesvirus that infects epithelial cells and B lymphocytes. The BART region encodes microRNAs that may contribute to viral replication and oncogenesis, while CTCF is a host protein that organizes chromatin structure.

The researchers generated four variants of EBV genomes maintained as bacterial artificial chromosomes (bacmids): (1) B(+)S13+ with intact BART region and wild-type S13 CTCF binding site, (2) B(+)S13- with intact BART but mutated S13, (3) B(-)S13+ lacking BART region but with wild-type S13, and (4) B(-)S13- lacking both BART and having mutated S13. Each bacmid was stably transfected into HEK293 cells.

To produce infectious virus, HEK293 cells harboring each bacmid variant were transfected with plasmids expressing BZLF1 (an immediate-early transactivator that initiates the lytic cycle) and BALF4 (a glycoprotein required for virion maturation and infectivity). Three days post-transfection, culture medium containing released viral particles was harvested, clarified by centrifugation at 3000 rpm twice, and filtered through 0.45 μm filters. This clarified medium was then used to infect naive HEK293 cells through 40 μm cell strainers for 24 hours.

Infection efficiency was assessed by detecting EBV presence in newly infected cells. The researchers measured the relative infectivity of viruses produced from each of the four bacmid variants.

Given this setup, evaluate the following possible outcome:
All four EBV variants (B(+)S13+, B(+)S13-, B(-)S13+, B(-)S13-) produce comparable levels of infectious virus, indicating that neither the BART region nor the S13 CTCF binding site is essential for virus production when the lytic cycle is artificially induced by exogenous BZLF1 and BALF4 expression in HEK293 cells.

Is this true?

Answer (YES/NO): NO